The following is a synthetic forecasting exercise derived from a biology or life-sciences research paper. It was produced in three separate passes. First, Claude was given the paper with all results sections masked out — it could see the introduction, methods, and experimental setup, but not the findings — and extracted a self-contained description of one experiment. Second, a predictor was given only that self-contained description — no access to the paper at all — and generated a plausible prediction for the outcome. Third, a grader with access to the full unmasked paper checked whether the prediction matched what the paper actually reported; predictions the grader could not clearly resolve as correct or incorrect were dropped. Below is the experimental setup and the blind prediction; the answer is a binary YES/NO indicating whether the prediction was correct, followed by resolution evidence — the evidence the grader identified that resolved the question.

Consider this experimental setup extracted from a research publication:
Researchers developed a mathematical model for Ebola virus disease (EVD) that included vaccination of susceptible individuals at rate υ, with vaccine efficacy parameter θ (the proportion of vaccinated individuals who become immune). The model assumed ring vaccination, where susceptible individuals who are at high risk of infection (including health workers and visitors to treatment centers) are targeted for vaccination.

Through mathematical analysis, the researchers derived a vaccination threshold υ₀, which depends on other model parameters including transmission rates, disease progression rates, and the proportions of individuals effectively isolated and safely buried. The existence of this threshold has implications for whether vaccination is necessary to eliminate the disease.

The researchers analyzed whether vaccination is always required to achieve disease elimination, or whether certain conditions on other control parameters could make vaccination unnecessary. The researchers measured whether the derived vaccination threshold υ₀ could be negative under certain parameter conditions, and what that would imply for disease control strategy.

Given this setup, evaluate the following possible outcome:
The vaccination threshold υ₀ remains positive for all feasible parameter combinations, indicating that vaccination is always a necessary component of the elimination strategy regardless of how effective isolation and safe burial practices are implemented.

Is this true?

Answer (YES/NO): NO